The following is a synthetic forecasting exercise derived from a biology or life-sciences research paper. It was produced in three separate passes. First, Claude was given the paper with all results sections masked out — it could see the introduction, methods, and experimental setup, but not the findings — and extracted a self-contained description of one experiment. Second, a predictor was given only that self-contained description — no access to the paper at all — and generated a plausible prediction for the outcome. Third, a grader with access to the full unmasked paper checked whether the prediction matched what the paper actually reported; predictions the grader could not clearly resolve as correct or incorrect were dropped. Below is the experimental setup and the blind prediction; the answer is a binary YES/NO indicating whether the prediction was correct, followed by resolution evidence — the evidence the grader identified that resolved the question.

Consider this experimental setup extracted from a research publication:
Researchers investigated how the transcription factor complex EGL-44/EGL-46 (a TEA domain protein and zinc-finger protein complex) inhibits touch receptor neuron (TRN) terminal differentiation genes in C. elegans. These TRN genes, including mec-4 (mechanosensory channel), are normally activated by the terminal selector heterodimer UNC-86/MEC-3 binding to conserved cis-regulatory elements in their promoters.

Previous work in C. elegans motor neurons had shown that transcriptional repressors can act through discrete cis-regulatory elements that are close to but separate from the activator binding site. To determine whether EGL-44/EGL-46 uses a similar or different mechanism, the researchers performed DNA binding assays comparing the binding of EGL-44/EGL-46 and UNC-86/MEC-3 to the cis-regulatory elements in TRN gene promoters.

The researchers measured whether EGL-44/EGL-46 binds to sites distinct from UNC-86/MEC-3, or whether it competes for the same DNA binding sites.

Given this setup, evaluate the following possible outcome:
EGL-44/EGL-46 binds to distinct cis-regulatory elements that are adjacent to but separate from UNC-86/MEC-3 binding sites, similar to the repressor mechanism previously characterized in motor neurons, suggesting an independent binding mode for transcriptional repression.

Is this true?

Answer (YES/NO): NO